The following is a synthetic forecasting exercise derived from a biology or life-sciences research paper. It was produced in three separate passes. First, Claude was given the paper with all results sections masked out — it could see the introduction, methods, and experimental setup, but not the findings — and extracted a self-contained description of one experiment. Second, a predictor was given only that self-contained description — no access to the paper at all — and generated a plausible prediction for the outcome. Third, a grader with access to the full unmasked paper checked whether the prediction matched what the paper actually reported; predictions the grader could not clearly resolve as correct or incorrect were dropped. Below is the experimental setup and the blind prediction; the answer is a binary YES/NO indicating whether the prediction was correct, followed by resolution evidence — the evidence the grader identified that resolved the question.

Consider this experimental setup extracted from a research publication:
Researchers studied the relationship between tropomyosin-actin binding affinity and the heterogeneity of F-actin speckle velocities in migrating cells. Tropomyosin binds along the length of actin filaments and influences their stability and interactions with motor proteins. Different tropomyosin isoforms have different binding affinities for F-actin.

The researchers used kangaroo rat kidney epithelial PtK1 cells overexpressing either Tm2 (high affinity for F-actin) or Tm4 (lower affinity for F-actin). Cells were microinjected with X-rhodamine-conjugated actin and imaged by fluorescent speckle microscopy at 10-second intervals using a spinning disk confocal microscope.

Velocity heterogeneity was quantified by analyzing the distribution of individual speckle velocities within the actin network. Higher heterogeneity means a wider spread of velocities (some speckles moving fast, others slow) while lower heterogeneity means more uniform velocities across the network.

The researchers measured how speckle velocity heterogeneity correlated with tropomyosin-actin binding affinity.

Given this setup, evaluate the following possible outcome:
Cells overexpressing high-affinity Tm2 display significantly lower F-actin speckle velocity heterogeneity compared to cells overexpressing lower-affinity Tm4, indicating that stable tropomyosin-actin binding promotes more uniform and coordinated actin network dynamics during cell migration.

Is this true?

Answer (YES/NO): YES